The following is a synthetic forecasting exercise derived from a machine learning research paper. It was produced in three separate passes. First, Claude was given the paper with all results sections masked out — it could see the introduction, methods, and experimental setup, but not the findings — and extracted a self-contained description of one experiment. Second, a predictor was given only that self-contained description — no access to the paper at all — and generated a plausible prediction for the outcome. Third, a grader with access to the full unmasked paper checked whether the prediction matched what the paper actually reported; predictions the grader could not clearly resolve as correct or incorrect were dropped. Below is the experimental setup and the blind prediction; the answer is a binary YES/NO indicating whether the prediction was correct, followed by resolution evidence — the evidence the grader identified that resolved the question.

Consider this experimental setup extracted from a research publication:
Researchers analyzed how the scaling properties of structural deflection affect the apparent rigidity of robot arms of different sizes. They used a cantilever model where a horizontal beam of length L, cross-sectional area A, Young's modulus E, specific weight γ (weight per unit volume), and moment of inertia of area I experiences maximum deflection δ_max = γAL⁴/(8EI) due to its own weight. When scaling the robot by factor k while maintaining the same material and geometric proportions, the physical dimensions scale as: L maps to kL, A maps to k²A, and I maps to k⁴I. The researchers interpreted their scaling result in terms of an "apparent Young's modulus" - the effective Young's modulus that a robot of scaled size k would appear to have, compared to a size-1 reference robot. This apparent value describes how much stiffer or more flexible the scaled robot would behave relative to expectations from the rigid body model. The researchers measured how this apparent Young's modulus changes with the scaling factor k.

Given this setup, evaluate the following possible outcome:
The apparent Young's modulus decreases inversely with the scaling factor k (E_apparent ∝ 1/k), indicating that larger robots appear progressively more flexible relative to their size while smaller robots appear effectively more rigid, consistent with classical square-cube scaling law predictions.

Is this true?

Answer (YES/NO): YES